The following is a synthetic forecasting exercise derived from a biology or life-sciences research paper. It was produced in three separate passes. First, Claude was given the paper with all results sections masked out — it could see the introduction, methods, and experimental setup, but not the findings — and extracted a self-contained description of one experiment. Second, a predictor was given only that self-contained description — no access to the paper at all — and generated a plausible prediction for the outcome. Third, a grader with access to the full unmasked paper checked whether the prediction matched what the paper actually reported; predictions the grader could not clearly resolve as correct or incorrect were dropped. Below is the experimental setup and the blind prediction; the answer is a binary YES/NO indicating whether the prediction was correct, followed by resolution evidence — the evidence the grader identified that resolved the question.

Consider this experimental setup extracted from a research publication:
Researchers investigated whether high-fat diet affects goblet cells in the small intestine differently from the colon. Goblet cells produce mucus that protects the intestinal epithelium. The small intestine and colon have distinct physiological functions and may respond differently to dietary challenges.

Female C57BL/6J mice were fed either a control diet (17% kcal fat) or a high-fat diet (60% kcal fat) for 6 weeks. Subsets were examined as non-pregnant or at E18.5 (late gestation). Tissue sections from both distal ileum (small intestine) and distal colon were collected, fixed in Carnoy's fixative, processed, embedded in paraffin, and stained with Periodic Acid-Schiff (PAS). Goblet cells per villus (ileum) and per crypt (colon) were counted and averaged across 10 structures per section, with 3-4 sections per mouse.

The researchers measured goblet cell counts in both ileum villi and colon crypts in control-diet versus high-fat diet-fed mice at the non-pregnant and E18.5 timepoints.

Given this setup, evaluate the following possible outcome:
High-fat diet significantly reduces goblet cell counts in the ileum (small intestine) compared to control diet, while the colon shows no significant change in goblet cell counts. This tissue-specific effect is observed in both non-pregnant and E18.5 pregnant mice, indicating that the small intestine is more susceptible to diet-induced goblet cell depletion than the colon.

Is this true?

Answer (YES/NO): NO